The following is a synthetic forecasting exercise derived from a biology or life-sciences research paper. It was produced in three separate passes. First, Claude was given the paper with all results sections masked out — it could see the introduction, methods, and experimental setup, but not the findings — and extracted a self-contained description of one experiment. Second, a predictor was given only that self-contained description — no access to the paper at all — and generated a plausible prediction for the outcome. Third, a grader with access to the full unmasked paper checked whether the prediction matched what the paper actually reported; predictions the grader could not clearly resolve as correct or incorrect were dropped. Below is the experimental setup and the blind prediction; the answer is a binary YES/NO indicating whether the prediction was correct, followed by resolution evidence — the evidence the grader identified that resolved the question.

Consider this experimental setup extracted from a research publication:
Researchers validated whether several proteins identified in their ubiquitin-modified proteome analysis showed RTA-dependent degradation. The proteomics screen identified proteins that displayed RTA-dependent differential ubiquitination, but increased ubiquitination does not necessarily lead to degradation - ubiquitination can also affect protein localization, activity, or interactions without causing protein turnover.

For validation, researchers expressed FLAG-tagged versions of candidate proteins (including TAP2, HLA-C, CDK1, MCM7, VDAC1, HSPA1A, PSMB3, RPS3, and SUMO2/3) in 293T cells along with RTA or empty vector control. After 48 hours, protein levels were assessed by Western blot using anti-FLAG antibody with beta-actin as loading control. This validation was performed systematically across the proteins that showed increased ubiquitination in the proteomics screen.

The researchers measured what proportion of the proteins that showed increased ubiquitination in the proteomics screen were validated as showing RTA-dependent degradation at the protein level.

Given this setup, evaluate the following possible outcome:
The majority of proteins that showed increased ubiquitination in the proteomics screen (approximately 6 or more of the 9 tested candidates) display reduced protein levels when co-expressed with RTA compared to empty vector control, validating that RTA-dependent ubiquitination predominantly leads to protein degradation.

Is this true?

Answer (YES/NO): YES